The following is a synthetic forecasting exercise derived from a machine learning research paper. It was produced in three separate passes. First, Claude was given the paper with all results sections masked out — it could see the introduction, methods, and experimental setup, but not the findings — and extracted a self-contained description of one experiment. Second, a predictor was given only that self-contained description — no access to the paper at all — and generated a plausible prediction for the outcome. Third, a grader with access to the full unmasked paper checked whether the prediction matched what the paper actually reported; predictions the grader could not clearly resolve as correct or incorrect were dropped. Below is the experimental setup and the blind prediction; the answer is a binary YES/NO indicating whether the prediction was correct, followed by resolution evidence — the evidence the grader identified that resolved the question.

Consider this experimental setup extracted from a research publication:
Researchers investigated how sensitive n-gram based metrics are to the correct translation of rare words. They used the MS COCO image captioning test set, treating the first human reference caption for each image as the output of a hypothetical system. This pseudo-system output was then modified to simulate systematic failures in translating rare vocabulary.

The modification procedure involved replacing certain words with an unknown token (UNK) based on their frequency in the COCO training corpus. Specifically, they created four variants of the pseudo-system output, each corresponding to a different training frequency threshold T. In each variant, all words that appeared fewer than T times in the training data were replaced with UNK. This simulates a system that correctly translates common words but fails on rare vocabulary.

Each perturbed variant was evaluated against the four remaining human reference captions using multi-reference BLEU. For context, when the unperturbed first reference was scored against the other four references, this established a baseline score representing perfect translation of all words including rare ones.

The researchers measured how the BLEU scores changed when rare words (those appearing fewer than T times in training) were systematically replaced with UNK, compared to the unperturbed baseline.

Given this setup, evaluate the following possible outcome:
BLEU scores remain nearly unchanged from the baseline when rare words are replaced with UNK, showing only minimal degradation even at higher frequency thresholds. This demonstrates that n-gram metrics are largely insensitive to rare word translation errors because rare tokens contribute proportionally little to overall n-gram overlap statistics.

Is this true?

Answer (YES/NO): YES